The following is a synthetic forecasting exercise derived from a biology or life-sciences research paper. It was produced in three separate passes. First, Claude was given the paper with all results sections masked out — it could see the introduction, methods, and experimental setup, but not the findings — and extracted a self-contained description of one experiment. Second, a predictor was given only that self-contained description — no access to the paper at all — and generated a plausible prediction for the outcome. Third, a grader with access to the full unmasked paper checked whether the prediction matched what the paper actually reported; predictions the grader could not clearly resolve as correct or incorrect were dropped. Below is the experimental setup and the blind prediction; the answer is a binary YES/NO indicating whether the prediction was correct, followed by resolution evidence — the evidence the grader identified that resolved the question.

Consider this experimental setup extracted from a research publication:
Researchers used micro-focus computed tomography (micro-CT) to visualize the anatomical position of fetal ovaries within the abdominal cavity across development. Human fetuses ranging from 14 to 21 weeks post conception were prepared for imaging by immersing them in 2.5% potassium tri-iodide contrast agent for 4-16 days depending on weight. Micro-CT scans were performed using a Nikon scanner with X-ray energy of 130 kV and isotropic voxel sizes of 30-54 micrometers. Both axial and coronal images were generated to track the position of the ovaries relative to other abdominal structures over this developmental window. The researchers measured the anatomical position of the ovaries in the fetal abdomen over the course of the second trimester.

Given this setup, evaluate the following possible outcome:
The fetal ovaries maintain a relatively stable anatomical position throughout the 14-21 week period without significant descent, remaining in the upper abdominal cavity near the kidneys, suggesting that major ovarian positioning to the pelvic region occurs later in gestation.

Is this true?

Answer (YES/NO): NO